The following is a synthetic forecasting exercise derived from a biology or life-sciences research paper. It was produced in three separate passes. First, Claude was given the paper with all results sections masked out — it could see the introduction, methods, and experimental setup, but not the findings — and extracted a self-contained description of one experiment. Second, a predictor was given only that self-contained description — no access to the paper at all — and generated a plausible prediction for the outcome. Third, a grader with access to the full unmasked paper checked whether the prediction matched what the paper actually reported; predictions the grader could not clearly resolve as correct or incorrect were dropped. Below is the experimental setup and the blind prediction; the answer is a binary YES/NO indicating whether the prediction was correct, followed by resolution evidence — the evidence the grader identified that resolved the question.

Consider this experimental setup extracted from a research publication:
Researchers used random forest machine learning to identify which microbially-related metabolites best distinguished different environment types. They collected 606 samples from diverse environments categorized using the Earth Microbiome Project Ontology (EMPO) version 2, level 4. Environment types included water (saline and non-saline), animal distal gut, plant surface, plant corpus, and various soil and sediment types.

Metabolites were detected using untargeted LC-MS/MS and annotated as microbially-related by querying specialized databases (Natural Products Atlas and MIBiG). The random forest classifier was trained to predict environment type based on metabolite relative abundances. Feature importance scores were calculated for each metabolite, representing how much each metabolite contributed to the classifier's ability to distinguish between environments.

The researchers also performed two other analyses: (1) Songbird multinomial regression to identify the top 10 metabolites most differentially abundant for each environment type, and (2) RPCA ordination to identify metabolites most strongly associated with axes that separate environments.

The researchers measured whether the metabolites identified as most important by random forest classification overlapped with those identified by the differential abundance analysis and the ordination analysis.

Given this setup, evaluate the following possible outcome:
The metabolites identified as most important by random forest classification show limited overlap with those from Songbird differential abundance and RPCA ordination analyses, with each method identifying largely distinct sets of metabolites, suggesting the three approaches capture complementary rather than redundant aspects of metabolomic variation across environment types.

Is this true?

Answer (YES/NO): NO